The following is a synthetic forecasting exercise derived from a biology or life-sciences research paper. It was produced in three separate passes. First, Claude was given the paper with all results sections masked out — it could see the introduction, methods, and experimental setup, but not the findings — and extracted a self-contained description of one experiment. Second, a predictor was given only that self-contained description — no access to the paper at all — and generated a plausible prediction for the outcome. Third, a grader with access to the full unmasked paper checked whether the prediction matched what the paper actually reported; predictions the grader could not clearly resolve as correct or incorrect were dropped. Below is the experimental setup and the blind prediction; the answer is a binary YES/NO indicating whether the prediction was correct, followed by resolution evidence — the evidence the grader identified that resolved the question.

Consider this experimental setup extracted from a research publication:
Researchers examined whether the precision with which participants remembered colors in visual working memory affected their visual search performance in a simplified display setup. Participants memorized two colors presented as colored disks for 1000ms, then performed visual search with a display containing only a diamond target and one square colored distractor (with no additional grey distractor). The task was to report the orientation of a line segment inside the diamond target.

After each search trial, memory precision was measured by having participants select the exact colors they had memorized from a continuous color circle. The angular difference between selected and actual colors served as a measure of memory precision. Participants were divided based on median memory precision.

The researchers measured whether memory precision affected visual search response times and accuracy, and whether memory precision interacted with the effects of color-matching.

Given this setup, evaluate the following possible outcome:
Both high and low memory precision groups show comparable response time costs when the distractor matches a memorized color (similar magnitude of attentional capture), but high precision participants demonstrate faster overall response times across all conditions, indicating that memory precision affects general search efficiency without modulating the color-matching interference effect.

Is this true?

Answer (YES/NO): YES